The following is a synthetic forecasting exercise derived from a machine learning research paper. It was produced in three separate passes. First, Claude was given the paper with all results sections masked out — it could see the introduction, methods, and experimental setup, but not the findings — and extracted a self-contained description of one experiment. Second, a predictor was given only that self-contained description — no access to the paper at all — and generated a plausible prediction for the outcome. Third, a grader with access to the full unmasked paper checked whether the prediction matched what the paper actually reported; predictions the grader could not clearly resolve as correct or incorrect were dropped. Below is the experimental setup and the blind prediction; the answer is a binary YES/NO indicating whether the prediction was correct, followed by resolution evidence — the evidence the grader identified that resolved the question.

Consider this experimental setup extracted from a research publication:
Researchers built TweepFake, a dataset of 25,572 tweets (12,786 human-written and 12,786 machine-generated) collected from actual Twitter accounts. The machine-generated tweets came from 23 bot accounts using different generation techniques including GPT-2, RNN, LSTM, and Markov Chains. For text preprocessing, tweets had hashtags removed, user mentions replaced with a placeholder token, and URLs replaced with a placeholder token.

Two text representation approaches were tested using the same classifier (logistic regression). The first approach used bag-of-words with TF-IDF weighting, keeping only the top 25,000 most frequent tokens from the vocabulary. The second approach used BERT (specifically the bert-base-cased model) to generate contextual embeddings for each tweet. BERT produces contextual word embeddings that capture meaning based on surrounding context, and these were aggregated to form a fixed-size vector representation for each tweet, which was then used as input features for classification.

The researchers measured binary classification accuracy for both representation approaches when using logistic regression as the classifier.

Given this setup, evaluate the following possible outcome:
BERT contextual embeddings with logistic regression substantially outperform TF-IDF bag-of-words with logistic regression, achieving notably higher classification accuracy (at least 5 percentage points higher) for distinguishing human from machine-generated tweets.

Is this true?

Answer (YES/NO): NO